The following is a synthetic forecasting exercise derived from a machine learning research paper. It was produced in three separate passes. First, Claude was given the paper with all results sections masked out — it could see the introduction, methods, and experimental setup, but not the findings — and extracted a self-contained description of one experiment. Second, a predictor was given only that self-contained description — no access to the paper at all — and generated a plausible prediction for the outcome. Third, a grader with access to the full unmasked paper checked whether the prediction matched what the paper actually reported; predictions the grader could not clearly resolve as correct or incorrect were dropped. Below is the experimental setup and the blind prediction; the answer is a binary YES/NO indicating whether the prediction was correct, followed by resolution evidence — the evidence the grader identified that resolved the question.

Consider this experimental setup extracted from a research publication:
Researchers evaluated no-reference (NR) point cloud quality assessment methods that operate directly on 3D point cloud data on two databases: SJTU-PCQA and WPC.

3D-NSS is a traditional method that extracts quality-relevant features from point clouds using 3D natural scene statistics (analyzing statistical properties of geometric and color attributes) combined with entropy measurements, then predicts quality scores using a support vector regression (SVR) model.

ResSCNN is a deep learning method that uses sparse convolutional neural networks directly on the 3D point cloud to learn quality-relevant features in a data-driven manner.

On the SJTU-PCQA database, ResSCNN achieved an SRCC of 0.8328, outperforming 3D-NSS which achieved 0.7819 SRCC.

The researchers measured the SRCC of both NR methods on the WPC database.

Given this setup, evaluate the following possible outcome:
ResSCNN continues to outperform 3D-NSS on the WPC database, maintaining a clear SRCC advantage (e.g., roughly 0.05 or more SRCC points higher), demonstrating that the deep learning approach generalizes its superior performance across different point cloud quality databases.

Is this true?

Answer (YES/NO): NO